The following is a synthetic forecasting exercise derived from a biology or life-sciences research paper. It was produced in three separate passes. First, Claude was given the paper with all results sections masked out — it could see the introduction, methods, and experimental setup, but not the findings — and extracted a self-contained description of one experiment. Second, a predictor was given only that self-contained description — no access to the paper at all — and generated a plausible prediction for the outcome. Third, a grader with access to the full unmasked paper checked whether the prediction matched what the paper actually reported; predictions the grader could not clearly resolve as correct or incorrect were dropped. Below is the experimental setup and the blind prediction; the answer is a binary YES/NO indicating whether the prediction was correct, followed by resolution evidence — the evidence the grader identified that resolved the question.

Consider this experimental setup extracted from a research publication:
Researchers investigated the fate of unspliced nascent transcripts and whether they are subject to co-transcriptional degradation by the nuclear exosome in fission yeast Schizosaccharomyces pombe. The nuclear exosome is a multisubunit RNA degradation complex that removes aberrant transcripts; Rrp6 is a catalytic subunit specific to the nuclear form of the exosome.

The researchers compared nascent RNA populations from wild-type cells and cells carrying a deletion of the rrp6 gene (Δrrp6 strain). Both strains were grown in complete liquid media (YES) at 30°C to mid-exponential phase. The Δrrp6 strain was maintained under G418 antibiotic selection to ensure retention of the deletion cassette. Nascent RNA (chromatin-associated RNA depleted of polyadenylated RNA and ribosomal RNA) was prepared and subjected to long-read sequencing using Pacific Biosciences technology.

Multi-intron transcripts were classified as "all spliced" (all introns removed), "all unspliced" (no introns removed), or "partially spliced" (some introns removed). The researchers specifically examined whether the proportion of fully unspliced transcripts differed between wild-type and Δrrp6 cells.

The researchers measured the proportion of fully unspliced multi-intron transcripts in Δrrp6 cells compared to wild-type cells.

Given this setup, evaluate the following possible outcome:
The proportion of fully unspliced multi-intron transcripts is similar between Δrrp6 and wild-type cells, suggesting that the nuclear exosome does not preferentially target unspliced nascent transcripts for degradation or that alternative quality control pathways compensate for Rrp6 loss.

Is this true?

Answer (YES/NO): NO